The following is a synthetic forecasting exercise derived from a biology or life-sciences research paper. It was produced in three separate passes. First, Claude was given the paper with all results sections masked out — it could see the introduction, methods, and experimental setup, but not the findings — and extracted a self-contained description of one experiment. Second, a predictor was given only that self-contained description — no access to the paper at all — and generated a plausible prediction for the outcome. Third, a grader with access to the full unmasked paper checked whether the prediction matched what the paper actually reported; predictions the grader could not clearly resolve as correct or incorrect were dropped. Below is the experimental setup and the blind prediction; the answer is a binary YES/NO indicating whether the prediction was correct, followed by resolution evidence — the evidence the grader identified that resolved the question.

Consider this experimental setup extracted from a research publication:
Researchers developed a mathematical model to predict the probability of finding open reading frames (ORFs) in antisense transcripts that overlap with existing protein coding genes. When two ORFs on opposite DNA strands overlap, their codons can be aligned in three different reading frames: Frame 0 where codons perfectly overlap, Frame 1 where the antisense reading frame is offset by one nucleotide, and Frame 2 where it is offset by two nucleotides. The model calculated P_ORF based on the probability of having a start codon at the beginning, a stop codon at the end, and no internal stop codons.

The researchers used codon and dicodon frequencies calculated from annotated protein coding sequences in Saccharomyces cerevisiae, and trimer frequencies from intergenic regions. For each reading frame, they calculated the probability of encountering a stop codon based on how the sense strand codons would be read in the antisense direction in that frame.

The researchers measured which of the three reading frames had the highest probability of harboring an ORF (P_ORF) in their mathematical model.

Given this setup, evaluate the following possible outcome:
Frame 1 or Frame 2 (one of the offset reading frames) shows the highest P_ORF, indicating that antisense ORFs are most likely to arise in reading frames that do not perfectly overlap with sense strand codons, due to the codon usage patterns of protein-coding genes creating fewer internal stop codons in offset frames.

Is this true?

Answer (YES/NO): NO